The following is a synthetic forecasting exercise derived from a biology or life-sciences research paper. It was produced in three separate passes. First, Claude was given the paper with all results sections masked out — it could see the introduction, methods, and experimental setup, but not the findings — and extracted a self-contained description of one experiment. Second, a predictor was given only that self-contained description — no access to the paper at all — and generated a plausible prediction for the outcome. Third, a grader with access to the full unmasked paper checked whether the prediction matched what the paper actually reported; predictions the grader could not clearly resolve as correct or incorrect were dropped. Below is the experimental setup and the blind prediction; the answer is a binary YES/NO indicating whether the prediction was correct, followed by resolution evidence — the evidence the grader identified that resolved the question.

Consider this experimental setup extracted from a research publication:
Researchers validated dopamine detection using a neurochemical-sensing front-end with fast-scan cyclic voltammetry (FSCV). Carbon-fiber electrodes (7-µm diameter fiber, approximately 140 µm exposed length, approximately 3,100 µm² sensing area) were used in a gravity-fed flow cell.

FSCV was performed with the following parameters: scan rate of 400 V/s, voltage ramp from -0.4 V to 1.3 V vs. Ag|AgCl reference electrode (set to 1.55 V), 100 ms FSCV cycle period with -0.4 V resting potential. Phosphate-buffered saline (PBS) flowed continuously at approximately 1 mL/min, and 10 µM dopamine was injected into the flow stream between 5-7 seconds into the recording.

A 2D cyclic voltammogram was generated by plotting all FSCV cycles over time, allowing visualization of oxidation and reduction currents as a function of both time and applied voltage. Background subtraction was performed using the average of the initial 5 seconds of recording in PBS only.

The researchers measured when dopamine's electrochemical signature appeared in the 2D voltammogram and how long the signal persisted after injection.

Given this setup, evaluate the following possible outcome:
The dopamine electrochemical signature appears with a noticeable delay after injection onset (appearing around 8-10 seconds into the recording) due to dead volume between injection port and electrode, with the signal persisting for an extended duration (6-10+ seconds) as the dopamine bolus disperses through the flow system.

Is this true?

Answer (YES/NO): NO